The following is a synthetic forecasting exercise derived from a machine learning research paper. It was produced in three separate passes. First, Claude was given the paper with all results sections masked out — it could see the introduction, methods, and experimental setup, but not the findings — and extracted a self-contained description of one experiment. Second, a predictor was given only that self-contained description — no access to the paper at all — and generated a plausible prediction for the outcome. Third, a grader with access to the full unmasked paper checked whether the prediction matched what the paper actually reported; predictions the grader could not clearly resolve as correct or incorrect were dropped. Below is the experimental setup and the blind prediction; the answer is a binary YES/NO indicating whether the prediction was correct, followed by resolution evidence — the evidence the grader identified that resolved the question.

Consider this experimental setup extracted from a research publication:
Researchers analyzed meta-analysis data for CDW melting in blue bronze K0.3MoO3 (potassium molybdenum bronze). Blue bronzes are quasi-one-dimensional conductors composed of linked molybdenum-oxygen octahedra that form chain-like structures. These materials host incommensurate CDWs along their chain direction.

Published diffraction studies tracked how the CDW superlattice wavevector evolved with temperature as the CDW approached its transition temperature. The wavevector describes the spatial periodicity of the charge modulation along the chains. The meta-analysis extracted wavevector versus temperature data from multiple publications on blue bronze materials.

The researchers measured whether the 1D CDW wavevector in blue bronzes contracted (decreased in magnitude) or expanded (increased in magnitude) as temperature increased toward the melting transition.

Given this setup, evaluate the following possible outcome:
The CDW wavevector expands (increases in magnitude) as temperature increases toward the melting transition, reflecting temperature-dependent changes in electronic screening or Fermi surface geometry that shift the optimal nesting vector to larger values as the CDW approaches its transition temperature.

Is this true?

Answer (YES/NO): YES